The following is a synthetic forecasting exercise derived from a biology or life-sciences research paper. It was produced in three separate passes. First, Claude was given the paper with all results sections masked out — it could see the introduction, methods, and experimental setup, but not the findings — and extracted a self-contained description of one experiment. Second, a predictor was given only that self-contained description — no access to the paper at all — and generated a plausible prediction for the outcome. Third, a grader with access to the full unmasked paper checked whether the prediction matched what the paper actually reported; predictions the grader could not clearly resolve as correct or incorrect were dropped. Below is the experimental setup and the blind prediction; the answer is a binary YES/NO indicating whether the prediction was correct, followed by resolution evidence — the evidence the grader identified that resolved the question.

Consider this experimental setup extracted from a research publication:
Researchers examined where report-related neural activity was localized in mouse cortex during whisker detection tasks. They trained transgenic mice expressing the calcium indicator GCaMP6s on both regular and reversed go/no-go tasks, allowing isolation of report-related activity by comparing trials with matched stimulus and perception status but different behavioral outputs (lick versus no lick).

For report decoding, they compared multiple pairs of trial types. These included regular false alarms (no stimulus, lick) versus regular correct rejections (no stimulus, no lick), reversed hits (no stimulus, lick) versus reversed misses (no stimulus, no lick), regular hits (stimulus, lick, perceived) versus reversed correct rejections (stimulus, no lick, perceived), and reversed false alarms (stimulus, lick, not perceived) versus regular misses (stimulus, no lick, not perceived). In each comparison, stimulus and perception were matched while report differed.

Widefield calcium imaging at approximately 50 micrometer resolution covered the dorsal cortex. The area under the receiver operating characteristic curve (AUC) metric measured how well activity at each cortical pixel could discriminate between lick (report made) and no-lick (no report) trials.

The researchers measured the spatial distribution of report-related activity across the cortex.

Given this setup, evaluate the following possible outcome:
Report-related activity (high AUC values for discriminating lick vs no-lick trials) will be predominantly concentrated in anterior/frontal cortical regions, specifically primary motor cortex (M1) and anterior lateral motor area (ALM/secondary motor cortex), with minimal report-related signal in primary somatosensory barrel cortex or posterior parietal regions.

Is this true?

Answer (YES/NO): NO